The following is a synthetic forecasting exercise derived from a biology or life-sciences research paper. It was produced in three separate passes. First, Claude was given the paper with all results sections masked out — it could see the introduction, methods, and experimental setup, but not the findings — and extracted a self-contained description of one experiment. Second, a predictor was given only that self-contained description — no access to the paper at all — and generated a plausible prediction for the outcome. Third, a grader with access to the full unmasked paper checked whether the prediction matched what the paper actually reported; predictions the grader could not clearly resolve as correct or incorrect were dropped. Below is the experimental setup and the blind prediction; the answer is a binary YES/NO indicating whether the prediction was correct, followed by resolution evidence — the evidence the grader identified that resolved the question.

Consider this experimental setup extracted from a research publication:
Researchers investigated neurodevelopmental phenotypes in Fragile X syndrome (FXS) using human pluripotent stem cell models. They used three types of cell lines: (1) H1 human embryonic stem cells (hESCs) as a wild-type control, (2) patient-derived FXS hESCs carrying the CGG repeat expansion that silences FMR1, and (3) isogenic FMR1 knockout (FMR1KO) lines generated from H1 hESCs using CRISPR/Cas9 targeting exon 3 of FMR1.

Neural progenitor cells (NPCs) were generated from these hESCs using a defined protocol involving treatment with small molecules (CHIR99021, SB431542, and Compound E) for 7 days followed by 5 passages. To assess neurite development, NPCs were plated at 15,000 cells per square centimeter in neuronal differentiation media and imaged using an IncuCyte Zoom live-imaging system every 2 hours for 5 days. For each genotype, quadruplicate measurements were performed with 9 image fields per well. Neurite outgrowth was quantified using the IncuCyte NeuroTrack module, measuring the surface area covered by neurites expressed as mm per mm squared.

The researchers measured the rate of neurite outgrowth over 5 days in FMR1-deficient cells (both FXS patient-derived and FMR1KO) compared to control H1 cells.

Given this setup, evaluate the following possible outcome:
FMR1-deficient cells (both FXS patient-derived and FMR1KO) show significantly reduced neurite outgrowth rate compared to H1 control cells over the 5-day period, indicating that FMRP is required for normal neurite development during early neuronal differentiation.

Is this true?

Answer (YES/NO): YES